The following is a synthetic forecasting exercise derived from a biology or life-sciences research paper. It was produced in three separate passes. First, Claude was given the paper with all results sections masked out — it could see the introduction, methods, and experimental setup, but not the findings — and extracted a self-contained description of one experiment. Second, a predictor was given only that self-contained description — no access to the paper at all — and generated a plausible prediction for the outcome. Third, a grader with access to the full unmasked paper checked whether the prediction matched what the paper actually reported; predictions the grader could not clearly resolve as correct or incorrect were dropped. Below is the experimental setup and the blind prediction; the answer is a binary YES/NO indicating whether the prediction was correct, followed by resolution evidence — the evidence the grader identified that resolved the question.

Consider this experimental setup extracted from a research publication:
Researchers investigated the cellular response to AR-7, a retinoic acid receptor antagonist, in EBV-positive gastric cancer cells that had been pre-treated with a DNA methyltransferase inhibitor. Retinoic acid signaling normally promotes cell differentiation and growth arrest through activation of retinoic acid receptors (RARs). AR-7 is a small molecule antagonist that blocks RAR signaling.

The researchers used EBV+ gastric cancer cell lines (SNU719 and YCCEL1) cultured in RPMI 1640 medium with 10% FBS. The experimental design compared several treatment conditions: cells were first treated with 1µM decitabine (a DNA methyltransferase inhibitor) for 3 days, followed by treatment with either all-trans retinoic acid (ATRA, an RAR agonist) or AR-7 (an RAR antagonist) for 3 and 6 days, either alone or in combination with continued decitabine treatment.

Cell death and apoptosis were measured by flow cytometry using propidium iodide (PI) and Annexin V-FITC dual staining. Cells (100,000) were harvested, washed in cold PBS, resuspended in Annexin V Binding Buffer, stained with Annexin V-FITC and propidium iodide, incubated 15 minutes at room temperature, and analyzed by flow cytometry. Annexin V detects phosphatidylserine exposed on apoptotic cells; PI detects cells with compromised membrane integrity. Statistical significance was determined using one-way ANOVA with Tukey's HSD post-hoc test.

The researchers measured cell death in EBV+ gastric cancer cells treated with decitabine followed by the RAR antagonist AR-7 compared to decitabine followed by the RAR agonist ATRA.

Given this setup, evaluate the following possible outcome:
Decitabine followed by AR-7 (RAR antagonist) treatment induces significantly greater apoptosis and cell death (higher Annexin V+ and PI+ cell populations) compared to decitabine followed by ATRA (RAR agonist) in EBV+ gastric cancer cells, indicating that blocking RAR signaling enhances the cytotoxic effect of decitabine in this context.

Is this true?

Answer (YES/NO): NO